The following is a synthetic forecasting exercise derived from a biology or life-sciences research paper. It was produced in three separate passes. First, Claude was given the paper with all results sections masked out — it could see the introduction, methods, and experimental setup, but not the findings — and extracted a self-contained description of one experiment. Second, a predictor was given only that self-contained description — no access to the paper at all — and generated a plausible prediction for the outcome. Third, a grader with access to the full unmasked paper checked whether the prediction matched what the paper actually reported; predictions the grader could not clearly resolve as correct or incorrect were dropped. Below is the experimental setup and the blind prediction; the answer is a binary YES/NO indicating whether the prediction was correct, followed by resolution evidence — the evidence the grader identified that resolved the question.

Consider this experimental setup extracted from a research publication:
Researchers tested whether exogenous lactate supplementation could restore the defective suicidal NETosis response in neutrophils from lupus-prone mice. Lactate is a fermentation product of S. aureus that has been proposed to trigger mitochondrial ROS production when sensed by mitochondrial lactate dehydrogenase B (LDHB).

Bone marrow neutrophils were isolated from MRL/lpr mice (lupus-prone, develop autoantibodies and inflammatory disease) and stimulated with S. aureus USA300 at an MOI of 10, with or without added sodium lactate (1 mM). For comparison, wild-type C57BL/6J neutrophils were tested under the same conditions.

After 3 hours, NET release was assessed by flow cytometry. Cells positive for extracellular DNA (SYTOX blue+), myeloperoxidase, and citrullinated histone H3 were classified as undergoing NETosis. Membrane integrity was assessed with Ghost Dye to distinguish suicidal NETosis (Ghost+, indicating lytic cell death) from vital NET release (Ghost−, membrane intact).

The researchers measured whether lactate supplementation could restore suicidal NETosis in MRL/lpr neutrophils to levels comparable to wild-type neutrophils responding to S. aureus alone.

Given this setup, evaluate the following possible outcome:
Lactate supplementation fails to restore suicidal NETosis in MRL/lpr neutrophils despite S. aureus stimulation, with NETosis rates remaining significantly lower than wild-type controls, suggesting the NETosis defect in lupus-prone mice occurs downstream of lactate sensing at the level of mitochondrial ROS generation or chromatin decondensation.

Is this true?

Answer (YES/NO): NO